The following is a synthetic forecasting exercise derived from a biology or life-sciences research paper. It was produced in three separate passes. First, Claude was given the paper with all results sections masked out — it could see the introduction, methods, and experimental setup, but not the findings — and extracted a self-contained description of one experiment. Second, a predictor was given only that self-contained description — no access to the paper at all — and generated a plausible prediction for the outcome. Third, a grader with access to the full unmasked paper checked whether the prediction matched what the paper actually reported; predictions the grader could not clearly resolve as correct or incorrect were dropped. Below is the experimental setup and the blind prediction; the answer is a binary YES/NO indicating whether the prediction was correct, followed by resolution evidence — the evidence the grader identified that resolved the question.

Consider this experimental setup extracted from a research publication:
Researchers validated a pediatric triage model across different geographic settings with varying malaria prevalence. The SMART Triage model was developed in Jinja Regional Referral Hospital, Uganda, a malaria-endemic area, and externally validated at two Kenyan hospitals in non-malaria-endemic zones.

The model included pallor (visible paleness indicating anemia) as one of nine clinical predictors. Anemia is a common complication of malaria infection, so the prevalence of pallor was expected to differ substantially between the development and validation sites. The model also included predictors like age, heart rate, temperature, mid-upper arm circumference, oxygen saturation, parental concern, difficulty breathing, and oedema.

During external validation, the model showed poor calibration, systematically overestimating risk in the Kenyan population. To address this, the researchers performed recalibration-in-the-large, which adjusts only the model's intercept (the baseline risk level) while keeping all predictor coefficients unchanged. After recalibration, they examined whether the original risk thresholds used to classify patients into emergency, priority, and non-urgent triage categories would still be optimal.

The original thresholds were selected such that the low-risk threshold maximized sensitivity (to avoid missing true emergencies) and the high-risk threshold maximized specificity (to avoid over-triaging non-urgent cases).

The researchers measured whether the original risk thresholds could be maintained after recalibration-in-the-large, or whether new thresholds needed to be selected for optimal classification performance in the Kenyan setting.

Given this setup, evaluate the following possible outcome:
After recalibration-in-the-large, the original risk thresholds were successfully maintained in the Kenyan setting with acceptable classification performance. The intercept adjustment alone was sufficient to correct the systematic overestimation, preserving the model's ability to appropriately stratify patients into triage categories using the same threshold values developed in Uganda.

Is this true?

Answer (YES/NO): NO